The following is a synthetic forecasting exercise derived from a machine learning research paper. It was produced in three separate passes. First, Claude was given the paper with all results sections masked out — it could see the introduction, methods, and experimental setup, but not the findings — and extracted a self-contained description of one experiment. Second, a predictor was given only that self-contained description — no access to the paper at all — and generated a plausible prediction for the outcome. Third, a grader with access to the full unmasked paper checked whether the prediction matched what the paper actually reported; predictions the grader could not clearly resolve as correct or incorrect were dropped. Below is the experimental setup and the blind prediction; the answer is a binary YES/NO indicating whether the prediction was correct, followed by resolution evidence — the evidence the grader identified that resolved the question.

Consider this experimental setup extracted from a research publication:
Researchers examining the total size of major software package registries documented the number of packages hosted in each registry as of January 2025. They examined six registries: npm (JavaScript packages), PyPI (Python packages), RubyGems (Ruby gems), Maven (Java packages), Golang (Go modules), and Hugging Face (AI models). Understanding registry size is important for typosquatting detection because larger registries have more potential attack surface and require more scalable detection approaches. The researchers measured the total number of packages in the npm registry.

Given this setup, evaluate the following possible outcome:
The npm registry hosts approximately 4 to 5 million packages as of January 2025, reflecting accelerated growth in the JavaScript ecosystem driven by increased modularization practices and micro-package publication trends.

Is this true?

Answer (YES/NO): NO